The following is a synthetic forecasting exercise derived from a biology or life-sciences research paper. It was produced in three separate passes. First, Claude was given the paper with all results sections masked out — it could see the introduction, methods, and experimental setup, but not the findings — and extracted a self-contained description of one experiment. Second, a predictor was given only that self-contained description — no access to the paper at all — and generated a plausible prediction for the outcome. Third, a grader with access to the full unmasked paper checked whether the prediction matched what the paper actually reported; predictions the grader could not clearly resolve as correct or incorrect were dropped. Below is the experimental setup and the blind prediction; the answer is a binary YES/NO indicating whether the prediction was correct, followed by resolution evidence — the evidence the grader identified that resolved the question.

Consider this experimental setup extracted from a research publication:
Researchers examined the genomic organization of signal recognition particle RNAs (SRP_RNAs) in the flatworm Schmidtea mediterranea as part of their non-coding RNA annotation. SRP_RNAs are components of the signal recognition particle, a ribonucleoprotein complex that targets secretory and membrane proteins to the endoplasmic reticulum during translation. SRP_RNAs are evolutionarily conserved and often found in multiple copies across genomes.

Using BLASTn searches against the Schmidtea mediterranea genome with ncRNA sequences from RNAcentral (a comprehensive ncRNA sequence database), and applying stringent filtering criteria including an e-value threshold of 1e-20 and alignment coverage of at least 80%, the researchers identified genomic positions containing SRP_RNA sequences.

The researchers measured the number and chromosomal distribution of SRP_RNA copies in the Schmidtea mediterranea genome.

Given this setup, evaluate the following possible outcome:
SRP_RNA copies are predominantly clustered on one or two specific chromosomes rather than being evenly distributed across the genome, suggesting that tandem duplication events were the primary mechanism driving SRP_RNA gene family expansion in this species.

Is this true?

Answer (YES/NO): YES